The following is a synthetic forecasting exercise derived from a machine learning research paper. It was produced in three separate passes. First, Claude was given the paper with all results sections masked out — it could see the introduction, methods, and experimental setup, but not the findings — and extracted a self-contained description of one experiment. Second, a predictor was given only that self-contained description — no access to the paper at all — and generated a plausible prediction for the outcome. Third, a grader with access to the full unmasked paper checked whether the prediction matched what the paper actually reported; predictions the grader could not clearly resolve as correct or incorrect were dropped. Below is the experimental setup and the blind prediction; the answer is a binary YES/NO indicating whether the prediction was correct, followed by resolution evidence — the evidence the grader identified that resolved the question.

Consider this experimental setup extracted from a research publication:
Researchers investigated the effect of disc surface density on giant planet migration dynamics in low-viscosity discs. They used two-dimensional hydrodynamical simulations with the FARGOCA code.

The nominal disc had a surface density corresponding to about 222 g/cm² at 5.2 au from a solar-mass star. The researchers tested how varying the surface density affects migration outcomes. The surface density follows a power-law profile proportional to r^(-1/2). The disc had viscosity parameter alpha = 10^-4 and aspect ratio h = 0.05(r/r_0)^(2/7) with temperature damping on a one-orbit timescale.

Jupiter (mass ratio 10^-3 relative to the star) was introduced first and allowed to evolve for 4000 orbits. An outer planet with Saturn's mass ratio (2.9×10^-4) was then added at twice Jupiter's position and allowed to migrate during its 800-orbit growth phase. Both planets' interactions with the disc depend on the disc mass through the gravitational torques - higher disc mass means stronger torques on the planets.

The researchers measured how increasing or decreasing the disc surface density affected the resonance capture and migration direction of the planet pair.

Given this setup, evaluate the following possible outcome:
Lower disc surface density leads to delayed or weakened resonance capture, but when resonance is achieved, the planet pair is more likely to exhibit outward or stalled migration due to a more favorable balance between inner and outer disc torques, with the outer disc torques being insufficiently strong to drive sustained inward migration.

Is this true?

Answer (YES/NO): NO